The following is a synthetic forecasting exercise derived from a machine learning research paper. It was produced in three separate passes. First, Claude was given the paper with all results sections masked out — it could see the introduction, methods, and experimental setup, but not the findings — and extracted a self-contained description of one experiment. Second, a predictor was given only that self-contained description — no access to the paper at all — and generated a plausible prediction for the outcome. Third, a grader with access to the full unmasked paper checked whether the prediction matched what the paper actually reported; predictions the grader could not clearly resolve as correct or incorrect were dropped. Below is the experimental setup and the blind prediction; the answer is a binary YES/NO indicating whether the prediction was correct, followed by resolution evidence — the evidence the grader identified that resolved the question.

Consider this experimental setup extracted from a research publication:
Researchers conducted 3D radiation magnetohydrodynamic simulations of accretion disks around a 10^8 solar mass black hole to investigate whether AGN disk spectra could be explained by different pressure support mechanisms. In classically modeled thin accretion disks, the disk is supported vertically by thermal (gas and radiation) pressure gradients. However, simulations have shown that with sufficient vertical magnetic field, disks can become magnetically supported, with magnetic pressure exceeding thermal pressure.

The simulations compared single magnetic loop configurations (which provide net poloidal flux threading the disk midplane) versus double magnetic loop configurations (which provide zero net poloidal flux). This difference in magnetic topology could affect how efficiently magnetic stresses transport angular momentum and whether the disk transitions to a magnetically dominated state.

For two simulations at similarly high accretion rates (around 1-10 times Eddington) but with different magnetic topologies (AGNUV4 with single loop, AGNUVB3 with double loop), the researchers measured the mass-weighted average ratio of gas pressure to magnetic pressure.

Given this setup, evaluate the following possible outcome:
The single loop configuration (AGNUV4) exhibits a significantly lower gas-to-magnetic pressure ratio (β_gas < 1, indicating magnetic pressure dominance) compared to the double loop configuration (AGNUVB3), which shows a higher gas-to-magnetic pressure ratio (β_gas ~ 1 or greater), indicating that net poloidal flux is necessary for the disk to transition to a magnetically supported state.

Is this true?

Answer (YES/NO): NO